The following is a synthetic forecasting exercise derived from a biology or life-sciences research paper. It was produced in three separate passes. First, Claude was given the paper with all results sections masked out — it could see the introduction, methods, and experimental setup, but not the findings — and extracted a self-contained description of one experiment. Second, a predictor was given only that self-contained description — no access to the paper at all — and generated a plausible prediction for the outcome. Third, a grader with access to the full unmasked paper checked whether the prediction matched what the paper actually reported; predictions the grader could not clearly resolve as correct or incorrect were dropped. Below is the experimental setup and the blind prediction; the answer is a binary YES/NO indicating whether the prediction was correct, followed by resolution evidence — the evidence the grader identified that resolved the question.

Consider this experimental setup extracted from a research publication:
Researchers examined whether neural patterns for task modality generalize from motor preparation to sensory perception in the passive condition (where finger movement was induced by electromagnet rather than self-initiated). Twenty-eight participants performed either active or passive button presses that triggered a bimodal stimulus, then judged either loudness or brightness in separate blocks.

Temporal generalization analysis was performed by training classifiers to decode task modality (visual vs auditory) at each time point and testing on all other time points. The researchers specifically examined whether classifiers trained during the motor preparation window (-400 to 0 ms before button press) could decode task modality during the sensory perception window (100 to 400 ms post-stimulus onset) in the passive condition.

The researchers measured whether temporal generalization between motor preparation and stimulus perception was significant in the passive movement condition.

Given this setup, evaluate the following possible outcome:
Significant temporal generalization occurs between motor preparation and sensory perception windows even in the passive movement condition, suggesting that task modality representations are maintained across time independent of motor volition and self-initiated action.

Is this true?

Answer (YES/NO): NO